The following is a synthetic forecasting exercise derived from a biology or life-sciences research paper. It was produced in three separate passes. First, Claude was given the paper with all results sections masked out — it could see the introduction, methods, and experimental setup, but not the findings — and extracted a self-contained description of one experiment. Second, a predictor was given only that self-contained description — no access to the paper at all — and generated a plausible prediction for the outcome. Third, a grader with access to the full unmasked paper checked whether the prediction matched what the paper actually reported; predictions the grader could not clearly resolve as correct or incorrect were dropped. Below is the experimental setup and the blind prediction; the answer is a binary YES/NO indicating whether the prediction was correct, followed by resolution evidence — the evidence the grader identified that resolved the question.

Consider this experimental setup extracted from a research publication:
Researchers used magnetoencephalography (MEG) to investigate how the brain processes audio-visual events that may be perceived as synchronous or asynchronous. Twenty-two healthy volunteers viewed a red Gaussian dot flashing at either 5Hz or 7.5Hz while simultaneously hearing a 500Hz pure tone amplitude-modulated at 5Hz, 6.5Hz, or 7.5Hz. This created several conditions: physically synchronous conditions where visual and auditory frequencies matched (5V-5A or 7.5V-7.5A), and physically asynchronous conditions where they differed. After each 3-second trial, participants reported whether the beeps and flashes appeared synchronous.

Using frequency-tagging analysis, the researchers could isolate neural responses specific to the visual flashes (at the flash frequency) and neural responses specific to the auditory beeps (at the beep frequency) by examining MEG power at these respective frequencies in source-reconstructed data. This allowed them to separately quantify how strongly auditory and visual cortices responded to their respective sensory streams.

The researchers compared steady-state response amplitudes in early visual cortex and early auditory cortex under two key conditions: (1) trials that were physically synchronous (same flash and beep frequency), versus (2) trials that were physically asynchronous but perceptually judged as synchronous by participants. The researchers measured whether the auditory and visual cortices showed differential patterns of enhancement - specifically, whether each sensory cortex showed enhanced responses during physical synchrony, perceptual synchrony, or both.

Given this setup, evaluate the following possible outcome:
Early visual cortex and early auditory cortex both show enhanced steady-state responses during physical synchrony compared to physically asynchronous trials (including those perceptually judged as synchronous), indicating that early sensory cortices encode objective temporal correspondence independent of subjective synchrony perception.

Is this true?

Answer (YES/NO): NO